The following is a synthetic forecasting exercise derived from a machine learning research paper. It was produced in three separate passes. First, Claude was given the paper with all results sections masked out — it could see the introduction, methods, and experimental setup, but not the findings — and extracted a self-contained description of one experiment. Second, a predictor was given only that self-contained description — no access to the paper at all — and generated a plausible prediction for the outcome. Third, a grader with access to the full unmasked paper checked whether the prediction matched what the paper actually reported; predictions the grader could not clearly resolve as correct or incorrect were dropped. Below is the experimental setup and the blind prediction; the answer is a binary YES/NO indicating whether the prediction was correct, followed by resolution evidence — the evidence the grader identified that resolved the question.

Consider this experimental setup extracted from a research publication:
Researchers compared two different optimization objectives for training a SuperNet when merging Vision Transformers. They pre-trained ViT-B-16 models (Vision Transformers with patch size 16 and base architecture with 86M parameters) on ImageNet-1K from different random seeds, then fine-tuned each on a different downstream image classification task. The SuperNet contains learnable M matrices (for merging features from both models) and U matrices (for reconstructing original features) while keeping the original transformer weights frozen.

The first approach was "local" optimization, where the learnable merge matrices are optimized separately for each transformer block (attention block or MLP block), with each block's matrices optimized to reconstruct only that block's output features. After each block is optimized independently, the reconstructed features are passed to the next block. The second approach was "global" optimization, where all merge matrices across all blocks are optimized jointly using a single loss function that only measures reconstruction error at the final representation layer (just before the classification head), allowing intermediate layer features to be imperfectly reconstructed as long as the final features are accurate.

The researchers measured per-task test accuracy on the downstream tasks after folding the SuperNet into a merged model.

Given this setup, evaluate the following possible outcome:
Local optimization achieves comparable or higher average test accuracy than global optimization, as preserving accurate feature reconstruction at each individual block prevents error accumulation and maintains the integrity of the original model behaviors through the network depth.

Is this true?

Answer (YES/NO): NO